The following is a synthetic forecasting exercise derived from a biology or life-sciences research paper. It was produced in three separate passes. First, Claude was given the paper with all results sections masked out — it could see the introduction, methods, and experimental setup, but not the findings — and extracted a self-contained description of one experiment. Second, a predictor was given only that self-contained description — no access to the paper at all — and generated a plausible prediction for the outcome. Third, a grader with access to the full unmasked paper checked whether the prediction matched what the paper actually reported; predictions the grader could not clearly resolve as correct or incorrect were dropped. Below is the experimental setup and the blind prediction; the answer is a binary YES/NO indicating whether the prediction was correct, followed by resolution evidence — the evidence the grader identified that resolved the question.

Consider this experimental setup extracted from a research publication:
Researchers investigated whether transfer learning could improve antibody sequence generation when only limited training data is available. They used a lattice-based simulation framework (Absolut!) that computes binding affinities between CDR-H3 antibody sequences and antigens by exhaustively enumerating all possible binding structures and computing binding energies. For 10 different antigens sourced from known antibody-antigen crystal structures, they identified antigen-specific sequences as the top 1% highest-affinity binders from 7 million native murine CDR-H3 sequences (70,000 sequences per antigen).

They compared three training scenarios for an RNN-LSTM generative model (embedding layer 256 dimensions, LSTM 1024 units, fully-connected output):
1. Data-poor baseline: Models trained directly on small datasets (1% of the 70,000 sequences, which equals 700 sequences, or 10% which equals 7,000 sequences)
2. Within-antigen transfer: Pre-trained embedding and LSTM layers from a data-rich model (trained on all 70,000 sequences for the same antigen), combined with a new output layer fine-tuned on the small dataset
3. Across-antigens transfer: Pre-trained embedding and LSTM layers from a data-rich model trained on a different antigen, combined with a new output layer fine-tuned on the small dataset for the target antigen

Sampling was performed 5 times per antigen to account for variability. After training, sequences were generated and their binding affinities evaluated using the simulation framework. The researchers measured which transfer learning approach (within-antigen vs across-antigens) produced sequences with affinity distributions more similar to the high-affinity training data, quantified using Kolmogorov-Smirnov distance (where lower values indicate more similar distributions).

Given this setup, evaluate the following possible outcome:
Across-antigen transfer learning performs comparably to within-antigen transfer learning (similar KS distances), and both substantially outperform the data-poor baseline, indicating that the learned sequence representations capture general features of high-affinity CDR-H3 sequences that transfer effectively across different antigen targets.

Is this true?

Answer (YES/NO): NO